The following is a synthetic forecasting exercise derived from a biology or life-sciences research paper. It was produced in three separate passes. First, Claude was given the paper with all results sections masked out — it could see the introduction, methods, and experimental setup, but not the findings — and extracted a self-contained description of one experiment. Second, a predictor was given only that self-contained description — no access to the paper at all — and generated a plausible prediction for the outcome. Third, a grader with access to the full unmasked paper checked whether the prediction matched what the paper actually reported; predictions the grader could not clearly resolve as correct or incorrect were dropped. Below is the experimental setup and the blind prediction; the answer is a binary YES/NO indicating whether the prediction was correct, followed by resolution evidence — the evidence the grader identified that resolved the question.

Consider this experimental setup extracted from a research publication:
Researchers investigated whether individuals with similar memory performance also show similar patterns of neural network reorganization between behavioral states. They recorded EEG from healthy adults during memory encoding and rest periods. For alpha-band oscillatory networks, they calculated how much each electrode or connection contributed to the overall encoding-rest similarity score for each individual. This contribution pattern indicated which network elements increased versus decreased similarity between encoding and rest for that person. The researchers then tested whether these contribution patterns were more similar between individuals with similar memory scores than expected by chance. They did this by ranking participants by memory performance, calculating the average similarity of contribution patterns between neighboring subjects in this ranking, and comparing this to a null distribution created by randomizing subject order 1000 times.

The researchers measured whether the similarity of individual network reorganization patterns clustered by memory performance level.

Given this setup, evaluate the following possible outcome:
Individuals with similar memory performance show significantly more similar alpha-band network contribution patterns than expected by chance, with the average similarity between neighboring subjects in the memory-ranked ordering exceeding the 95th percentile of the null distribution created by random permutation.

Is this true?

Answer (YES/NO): NO